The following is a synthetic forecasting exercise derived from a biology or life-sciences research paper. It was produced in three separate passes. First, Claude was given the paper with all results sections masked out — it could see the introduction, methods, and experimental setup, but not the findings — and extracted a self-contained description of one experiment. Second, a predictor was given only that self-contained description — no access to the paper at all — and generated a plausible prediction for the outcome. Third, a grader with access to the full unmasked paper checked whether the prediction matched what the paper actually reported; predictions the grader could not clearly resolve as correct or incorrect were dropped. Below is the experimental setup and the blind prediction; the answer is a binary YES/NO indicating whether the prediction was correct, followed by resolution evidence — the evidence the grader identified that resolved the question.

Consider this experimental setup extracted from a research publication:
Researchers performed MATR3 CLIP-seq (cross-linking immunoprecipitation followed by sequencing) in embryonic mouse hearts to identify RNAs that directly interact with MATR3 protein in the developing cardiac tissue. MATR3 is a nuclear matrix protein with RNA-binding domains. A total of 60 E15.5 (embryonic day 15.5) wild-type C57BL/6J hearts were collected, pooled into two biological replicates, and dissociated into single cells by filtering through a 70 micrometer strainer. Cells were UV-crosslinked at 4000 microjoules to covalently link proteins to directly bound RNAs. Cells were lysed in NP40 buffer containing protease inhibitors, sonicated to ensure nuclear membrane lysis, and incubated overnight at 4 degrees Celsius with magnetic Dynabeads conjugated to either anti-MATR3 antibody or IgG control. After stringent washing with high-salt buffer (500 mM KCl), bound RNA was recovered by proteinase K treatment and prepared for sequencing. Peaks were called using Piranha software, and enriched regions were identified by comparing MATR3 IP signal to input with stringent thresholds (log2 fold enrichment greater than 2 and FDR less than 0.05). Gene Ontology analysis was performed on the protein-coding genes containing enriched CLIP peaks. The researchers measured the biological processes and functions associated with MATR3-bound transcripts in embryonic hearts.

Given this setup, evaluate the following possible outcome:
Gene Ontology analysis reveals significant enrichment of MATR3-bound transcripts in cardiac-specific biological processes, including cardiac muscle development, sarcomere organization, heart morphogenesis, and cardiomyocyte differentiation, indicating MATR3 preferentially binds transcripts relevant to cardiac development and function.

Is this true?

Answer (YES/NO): YES